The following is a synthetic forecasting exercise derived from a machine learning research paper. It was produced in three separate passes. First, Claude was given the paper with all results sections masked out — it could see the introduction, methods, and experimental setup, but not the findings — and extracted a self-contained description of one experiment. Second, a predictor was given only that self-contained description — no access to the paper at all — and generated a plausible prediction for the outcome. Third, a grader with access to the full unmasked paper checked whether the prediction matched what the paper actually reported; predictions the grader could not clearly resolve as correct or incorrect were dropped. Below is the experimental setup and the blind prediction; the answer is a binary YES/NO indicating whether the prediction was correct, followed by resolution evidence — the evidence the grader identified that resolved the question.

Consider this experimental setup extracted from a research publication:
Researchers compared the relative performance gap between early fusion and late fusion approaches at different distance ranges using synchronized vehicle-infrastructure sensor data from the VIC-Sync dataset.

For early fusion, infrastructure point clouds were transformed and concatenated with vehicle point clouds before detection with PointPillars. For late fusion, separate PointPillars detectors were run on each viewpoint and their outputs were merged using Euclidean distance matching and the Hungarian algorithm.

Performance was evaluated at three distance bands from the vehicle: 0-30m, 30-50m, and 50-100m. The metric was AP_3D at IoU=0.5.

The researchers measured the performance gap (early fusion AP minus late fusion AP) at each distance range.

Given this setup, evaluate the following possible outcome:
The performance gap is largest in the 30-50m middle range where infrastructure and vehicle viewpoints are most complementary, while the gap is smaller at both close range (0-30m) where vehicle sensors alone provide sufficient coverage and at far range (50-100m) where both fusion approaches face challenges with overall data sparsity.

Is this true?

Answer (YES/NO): YES